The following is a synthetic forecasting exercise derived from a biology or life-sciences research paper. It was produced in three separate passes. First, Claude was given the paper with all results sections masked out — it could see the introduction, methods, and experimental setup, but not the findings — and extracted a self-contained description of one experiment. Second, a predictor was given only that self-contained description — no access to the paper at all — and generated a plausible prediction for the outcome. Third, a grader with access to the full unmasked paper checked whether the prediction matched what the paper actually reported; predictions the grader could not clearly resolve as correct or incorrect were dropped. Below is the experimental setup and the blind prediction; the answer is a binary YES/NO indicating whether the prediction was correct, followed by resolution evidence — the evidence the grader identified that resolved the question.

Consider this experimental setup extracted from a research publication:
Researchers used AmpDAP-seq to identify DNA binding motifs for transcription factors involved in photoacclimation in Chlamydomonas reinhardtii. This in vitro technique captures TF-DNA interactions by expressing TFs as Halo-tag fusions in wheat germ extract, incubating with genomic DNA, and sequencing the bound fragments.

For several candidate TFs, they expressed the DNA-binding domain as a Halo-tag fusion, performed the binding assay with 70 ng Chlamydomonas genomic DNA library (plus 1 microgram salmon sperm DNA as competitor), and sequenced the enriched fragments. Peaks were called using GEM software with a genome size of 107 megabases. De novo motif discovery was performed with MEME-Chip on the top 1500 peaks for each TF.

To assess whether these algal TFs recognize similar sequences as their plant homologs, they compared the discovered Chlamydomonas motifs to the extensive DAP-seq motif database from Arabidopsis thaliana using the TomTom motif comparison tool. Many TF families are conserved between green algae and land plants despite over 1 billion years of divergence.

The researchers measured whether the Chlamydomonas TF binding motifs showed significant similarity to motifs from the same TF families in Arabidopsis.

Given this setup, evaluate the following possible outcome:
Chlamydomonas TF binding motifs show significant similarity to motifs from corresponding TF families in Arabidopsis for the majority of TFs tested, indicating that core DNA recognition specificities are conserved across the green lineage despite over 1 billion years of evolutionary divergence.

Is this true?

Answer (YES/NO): YES